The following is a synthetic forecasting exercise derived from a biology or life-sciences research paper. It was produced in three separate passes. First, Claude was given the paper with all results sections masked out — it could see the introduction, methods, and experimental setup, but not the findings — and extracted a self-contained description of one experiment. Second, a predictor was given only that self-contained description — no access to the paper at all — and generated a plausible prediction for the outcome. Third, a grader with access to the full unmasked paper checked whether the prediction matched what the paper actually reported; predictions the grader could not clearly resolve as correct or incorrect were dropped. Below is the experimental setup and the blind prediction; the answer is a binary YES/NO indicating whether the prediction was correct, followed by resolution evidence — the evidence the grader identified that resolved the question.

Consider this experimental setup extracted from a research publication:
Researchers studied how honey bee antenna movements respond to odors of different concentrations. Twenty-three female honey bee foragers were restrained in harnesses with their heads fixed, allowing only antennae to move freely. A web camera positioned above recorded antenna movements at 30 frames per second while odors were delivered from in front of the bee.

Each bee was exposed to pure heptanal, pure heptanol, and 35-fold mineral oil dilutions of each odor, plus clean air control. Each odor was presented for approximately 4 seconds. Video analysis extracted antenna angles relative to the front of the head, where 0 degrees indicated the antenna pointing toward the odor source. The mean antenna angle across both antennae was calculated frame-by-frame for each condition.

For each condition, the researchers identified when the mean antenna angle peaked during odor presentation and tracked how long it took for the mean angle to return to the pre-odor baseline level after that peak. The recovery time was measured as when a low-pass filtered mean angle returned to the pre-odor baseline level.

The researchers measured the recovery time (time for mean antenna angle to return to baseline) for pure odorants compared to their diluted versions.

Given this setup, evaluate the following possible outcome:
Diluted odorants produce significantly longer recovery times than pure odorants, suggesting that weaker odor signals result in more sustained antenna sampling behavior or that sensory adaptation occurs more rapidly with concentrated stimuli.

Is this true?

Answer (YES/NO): NO